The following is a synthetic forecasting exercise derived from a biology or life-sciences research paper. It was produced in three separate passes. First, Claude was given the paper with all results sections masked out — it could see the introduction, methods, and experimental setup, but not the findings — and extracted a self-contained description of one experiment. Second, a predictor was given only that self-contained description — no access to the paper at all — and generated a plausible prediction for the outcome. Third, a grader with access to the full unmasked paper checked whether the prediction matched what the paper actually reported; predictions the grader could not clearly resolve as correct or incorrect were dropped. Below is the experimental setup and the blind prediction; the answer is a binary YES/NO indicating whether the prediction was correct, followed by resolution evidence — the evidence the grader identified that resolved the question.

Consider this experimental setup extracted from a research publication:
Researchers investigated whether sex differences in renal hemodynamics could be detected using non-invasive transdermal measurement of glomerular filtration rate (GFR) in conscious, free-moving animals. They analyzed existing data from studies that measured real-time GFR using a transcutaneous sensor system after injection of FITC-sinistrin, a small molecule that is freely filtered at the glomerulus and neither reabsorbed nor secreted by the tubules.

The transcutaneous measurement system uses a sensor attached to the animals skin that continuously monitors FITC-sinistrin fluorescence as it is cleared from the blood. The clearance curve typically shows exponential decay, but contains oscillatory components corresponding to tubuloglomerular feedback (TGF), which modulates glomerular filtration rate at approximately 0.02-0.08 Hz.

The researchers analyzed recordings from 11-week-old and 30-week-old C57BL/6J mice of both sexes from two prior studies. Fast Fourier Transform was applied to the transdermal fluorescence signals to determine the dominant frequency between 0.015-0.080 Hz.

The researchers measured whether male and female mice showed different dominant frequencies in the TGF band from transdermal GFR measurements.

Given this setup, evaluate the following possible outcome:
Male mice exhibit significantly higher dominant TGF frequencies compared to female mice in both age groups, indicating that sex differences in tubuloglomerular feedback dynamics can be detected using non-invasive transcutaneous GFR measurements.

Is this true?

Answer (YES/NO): YES